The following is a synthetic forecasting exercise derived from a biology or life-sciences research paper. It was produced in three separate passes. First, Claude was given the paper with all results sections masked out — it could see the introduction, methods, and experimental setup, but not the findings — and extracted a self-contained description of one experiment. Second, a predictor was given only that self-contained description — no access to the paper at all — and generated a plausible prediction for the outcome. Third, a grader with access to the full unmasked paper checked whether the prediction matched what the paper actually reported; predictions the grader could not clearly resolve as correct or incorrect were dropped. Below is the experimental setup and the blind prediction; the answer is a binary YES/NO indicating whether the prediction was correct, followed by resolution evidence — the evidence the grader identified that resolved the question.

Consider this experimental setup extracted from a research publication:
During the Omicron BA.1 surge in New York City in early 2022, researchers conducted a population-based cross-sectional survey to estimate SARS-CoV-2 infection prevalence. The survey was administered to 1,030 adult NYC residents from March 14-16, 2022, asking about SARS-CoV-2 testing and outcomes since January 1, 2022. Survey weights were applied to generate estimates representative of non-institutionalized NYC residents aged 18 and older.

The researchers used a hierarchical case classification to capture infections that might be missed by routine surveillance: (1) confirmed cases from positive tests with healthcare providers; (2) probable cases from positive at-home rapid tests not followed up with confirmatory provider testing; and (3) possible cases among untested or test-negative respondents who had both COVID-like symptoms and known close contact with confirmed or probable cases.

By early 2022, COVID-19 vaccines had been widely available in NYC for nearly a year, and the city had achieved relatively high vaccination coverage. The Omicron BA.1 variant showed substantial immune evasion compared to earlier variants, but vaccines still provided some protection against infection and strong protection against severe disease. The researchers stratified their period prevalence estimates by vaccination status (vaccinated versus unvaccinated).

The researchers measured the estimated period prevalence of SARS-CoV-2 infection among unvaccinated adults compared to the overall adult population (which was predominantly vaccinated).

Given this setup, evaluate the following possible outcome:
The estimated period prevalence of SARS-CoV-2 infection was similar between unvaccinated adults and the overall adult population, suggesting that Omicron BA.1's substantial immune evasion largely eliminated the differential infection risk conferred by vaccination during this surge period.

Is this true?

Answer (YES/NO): YES